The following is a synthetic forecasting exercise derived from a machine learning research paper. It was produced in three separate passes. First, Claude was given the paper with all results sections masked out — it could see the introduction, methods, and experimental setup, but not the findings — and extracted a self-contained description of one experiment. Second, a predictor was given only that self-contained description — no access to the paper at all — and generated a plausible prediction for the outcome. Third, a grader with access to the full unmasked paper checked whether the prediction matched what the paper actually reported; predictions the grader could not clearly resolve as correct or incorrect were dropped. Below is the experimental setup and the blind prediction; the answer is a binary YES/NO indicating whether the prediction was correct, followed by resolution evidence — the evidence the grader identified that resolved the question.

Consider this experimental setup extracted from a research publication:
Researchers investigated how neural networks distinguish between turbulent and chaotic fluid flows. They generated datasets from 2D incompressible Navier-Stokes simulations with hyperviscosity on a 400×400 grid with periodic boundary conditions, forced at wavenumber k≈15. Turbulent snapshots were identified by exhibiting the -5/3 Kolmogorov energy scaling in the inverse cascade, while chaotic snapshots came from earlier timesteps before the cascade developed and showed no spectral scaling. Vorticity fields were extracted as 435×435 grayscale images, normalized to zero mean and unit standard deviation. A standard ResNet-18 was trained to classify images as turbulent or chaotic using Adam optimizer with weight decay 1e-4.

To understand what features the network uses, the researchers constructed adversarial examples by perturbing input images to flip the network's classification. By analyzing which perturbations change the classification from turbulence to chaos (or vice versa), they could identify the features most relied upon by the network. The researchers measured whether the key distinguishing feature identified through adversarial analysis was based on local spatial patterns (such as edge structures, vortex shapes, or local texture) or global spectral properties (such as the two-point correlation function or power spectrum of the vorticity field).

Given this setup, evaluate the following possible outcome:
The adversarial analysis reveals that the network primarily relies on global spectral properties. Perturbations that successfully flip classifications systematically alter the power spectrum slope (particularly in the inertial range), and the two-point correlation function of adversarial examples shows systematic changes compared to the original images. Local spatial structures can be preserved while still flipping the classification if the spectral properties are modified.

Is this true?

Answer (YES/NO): YES